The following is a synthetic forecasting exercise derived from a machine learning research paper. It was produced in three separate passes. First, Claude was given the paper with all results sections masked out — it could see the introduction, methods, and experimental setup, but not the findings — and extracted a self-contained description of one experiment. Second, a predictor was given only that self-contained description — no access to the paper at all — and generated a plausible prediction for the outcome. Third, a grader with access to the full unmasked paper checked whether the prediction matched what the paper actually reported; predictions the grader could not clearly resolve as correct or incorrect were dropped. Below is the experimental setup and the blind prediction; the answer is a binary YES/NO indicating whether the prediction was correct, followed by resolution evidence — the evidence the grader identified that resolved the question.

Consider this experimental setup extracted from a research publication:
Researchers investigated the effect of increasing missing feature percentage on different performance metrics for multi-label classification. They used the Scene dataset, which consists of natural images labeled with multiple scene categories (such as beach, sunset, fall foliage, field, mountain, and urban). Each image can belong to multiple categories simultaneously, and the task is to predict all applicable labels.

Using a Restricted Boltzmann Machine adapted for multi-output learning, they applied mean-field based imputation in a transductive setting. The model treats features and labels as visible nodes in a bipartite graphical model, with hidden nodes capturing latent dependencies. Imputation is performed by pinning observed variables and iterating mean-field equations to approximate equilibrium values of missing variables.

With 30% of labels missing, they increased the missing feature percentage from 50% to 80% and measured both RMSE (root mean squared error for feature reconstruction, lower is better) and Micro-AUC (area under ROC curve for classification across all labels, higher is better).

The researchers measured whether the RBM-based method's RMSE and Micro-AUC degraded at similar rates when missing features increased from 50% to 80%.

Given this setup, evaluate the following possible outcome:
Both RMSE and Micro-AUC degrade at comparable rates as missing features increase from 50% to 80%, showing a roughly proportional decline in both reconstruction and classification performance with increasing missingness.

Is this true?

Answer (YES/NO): NO